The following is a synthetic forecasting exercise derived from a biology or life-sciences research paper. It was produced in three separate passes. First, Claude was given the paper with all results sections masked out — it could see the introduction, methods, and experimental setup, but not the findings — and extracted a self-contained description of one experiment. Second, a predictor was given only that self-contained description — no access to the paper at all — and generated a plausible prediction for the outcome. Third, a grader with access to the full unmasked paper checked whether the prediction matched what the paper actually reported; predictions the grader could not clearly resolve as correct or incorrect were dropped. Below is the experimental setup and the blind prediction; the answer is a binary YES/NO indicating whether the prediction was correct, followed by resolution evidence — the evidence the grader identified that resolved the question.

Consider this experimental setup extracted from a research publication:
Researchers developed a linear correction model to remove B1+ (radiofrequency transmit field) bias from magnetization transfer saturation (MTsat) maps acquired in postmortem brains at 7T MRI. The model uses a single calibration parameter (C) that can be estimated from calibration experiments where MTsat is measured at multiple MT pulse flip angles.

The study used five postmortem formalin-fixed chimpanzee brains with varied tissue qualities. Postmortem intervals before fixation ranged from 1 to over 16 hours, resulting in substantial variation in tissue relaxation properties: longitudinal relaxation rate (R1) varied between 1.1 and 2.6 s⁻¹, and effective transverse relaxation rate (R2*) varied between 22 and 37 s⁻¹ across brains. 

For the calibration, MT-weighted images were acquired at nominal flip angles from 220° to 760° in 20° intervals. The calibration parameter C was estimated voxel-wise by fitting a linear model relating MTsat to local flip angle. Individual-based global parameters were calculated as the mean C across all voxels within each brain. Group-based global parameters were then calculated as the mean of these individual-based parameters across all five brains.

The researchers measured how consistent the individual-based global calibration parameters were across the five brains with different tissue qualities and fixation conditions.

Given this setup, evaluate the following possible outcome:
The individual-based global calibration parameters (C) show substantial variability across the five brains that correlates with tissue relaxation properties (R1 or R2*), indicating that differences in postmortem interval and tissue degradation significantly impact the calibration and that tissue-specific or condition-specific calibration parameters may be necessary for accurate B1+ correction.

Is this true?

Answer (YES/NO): NO